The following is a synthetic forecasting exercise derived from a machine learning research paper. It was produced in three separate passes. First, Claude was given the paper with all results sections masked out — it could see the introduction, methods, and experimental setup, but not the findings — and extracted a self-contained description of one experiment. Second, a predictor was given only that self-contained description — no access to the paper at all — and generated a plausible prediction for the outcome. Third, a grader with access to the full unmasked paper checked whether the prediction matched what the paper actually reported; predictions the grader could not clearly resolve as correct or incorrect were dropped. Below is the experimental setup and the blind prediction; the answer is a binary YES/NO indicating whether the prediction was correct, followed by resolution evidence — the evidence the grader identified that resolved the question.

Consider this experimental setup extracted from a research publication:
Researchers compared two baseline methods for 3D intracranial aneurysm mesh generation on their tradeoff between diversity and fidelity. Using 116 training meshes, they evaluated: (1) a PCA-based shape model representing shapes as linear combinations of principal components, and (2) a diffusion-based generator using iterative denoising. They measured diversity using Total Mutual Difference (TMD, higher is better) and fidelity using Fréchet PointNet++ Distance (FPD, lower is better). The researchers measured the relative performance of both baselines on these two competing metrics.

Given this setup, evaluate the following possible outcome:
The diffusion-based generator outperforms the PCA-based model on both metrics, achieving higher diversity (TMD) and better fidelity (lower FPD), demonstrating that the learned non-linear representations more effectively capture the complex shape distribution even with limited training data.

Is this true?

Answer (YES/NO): NO